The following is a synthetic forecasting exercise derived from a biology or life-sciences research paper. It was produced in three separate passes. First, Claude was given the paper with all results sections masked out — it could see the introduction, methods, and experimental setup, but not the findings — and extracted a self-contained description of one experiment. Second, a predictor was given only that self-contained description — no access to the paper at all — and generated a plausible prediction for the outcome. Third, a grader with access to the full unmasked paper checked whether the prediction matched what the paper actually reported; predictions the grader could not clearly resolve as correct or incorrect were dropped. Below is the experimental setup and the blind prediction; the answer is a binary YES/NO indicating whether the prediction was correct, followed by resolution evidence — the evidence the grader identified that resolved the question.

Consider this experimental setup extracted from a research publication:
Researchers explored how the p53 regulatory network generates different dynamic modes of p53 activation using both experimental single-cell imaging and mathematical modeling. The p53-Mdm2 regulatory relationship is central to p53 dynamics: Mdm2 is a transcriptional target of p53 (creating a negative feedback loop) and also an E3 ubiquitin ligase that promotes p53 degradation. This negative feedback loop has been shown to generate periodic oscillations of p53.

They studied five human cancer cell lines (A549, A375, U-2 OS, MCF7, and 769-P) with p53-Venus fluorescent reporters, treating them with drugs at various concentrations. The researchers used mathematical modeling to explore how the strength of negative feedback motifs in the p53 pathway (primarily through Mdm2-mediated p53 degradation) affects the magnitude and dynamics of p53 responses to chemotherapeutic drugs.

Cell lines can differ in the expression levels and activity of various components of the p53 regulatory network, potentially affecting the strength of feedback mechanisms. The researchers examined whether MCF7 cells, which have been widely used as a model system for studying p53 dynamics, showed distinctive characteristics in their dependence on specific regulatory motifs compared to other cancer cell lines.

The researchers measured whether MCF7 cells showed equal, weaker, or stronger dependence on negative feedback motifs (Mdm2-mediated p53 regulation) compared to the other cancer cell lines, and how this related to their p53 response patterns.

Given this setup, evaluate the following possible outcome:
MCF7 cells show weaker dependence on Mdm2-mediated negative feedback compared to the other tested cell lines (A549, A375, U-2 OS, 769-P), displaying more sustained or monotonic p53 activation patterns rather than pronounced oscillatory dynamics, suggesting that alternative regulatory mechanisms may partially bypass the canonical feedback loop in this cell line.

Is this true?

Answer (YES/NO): NO